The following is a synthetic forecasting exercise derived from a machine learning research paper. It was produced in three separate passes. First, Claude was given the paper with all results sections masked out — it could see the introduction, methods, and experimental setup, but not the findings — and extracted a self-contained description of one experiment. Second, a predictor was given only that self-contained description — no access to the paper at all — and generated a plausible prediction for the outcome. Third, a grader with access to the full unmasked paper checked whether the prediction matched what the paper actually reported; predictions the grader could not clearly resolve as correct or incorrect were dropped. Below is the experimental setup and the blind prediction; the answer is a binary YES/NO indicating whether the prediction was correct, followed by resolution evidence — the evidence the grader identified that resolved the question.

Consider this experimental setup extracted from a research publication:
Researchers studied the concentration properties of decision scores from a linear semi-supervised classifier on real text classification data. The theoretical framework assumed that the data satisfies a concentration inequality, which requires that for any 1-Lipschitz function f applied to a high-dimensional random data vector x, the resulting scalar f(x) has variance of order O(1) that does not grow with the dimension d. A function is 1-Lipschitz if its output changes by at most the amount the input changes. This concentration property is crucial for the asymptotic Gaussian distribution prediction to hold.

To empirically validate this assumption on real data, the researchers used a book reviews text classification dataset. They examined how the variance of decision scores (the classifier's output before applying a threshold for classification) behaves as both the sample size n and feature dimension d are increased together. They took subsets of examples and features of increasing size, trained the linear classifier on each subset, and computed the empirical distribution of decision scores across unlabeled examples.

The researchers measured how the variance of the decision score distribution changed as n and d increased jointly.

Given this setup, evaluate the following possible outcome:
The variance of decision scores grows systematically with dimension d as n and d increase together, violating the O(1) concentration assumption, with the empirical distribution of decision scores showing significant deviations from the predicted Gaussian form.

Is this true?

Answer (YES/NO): NO